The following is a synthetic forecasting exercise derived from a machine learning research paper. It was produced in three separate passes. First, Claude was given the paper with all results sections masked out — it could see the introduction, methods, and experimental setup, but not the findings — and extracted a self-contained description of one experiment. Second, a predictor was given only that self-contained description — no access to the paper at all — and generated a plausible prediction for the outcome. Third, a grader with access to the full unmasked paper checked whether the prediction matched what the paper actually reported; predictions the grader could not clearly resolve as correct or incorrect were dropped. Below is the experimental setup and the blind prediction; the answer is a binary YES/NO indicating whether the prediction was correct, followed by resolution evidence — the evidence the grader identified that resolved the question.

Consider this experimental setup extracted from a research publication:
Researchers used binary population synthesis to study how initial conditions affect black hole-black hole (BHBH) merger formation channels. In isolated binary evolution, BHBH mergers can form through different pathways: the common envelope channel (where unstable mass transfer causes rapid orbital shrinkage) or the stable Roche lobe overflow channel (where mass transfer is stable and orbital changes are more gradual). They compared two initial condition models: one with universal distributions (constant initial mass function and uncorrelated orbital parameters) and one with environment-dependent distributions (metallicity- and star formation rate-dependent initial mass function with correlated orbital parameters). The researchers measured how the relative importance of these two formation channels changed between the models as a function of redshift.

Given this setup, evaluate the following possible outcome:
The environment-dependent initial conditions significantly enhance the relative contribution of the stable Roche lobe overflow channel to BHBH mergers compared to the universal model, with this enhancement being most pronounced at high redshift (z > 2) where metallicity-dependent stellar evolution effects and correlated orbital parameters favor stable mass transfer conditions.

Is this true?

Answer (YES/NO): NO